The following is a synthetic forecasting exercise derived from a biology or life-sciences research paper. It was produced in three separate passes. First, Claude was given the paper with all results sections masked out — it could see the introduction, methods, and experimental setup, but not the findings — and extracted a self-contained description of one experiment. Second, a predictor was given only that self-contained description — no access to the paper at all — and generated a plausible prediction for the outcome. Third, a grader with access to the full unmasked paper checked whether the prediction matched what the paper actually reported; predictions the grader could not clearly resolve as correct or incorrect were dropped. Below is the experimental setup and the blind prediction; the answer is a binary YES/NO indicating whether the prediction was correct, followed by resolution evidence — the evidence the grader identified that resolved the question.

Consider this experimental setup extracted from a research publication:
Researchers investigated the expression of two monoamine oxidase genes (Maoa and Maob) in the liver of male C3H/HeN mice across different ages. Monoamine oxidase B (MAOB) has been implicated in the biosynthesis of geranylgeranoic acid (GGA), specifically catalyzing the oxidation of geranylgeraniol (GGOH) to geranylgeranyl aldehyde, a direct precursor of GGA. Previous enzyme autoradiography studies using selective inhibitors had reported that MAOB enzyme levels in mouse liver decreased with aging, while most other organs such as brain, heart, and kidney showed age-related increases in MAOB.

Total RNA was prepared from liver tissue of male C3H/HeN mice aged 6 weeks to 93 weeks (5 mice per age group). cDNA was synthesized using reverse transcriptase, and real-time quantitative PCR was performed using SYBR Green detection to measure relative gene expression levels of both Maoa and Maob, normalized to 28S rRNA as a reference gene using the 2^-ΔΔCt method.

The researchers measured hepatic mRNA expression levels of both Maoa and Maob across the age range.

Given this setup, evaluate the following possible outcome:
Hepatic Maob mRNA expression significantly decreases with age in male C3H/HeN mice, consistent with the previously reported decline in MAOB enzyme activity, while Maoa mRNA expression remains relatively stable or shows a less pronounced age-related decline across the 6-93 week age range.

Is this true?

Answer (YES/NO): NO